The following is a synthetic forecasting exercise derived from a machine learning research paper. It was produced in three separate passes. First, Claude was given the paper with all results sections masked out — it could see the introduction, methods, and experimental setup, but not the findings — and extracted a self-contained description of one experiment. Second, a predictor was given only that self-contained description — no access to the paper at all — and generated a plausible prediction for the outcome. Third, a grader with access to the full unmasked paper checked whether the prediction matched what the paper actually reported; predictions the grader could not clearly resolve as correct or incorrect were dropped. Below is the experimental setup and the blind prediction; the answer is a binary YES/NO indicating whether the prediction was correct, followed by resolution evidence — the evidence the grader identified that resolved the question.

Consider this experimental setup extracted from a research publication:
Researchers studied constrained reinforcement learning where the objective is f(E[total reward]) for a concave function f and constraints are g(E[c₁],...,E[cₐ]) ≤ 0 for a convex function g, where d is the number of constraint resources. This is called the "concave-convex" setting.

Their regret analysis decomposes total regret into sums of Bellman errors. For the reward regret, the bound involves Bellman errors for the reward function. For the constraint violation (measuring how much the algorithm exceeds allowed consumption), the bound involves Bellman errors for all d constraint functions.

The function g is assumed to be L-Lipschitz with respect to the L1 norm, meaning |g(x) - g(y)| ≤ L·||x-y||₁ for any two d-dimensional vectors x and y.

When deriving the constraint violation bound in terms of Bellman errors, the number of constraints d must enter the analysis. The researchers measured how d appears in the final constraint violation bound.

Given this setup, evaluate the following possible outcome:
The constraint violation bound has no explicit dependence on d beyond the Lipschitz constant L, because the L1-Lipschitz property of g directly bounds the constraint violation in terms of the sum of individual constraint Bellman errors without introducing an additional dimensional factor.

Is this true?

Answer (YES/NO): NO